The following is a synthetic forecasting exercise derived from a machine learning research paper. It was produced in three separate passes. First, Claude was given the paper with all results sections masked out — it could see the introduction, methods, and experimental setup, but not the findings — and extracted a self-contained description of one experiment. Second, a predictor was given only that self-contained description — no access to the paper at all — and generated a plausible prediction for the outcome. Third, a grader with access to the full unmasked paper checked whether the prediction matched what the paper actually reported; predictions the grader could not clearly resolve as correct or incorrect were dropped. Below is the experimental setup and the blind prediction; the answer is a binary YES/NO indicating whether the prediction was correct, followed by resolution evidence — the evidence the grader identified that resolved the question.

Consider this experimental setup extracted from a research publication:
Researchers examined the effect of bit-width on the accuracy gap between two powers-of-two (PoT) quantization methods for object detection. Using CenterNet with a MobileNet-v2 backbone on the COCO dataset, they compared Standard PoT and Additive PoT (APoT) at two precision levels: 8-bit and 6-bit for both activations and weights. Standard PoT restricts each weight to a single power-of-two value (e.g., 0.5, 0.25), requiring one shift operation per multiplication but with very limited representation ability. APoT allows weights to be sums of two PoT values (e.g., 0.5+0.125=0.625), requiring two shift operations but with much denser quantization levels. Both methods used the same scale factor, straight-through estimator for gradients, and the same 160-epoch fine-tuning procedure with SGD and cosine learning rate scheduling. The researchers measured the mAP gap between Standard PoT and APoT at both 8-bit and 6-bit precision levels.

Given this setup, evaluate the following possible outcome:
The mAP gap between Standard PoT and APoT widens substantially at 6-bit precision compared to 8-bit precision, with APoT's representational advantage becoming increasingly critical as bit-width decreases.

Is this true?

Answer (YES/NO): NO